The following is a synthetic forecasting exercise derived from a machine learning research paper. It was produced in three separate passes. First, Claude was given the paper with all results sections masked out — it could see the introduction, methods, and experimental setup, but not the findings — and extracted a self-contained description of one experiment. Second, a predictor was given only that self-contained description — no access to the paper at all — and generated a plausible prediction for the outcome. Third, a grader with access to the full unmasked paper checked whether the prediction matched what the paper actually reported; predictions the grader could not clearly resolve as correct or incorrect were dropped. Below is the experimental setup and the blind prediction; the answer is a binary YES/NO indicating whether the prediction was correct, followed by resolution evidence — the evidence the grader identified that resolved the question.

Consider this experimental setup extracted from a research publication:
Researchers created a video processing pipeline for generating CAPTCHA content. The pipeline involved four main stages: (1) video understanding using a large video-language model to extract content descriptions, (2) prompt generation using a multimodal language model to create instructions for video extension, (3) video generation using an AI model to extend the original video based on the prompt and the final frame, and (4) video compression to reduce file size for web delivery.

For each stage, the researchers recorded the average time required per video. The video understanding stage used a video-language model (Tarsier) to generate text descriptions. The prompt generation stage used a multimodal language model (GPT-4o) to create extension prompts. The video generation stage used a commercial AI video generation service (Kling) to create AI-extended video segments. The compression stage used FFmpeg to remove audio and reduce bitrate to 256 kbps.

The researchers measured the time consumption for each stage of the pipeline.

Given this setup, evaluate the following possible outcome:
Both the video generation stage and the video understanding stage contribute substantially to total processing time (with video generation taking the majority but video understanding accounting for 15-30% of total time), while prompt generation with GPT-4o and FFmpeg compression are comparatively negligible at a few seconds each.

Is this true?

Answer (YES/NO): NO